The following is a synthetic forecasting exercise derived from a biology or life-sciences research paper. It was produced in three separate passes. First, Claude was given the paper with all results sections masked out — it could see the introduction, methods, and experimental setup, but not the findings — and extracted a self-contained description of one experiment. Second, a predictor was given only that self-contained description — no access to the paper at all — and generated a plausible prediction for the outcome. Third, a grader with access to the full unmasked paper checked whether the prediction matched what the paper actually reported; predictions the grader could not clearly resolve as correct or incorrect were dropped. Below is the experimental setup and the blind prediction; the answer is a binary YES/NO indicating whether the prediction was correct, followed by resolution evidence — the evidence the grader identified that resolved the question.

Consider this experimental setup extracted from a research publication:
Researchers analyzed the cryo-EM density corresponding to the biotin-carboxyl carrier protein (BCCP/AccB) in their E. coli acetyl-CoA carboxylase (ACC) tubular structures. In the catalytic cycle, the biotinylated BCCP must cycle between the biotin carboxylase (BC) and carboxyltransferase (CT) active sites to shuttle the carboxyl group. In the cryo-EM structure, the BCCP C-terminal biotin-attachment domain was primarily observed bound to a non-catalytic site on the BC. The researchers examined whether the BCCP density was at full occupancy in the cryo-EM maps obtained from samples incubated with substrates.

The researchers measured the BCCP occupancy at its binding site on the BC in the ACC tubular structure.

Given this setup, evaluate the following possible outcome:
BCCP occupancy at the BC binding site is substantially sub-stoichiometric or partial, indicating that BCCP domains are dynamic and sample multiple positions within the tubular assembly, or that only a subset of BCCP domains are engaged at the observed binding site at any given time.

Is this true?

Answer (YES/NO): YES